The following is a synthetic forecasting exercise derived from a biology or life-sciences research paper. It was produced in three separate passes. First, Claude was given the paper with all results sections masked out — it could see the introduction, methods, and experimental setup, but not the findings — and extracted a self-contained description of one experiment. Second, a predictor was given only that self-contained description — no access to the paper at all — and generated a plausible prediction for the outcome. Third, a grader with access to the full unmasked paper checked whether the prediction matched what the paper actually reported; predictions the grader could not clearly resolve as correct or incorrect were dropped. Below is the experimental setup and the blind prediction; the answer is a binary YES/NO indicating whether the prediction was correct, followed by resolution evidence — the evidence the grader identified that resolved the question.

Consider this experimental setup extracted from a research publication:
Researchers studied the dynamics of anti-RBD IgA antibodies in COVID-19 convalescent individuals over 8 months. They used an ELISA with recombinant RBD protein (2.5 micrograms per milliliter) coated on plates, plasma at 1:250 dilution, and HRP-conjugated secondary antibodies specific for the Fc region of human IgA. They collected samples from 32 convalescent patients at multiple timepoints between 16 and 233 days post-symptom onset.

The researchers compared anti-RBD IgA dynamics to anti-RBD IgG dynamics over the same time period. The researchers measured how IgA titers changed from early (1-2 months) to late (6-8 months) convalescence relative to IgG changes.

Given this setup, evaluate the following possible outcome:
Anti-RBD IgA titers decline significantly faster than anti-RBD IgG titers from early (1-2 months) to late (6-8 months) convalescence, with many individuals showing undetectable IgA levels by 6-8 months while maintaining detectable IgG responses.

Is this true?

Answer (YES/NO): YES